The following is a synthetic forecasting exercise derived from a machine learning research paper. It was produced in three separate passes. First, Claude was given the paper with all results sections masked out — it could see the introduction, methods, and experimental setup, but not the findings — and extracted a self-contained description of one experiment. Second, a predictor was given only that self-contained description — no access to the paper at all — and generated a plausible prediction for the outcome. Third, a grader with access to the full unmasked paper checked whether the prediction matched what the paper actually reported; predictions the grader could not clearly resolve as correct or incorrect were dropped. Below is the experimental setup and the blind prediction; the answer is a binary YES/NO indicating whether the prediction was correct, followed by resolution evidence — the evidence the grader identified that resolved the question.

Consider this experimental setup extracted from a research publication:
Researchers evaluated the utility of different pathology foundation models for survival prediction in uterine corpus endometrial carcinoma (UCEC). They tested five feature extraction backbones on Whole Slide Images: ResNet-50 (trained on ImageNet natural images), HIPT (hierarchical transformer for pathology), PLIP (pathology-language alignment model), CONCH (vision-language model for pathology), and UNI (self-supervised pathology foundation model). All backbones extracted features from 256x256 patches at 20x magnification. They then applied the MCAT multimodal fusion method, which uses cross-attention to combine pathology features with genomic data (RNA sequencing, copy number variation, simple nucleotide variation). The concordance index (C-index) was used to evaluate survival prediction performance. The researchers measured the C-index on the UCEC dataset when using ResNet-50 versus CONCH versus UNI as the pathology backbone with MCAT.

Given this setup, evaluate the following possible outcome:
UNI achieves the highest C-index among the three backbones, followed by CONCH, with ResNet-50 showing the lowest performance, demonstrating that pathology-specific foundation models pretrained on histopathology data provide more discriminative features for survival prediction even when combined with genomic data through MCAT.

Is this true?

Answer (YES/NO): NO